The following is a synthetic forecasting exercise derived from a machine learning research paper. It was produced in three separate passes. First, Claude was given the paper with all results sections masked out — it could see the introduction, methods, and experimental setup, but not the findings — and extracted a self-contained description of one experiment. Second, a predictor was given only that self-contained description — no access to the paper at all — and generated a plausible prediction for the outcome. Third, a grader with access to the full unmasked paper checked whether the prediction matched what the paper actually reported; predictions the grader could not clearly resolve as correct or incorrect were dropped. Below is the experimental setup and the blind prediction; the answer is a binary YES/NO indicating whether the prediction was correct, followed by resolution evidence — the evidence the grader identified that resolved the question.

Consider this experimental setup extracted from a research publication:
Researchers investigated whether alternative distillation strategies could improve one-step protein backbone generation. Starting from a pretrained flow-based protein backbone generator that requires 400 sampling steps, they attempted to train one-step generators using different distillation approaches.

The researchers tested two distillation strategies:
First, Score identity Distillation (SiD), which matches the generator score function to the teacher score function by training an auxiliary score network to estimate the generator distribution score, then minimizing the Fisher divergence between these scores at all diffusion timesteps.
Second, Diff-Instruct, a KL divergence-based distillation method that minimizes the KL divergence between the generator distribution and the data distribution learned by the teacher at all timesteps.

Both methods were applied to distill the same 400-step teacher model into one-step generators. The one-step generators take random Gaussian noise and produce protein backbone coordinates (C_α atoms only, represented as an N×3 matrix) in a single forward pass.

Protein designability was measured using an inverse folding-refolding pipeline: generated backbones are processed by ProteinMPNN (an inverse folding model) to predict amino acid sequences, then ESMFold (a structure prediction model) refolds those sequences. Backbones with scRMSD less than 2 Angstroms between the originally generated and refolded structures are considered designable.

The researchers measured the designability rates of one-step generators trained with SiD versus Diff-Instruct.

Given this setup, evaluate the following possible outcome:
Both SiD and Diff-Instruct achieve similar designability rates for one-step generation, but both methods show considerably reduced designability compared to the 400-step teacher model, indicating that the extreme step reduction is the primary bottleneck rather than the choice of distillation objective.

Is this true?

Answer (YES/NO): YES